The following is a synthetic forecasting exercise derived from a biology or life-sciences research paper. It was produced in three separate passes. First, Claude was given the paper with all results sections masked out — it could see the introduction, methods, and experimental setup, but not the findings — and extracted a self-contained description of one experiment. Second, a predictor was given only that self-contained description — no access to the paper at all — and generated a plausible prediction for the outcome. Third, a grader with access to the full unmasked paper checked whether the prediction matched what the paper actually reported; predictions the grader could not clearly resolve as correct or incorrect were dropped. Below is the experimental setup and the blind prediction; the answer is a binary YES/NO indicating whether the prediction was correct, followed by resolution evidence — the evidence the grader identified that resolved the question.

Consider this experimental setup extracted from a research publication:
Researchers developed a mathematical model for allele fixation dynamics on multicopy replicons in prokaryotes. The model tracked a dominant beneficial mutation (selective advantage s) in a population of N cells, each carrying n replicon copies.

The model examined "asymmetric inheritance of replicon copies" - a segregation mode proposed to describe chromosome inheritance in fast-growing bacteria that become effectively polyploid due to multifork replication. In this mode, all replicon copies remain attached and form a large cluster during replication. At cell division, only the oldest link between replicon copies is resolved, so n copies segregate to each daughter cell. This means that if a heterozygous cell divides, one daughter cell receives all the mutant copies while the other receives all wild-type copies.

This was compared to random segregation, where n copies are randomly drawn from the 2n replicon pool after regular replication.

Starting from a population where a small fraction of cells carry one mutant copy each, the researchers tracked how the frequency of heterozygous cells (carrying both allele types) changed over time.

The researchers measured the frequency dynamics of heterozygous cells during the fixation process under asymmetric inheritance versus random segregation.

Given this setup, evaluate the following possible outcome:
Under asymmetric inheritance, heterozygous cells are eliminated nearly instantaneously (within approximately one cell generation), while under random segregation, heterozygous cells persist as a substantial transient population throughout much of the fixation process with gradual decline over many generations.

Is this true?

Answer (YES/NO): NO